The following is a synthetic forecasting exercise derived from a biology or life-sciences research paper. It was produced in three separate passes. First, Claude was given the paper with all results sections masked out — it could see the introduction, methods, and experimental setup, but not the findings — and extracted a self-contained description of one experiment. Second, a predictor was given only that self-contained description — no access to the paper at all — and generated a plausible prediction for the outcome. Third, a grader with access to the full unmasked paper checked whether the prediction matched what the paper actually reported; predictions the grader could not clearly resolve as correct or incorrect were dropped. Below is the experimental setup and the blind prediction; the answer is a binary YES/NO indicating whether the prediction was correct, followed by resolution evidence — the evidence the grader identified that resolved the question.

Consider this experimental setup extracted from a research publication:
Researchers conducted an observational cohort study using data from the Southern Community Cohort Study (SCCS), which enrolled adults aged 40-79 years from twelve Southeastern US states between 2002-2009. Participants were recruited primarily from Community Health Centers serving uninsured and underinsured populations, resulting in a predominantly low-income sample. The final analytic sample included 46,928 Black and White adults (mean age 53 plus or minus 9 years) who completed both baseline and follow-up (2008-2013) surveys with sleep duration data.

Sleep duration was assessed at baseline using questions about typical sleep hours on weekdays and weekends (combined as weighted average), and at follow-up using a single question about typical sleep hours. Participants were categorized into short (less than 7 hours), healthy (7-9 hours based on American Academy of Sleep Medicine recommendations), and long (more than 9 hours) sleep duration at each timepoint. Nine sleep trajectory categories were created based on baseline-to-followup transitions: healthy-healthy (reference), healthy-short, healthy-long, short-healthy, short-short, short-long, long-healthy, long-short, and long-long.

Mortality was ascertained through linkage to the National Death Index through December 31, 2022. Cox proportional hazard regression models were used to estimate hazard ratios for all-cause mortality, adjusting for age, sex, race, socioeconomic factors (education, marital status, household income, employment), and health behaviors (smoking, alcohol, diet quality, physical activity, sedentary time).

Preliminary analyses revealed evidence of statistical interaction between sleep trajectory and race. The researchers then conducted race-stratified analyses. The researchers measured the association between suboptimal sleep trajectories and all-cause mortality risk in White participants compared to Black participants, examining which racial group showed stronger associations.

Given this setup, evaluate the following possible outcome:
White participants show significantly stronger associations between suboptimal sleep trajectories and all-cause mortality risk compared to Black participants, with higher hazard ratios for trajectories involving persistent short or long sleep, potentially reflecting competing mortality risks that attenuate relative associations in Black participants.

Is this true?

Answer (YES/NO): YES